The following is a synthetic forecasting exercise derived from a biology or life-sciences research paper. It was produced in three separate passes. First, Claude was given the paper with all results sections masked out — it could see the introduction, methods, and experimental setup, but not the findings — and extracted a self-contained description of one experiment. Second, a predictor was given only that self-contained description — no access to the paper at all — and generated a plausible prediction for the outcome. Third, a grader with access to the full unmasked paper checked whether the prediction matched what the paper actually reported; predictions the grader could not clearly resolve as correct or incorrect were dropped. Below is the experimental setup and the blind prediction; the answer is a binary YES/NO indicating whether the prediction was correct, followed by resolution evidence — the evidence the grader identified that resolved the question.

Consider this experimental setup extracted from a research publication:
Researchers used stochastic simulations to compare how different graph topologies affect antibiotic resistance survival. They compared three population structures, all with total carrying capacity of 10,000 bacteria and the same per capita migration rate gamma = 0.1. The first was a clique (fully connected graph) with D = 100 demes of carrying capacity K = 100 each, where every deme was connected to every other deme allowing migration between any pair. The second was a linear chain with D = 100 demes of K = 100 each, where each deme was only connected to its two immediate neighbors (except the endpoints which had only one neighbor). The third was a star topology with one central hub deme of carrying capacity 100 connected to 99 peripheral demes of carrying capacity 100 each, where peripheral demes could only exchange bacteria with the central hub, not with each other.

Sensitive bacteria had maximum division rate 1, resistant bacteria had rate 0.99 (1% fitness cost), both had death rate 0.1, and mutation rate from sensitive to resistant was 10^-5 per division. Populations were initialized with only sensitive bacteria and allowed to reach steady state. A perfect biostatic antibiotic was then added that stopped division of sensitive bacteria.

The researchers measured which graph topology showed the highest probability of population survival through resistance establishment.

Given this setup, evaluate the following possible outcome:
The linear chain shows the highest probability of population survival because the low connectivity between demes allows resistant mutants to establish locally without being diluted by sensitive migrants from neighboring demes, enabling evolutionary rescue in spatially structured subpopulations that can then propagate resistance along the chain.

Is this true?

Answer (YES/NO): NO